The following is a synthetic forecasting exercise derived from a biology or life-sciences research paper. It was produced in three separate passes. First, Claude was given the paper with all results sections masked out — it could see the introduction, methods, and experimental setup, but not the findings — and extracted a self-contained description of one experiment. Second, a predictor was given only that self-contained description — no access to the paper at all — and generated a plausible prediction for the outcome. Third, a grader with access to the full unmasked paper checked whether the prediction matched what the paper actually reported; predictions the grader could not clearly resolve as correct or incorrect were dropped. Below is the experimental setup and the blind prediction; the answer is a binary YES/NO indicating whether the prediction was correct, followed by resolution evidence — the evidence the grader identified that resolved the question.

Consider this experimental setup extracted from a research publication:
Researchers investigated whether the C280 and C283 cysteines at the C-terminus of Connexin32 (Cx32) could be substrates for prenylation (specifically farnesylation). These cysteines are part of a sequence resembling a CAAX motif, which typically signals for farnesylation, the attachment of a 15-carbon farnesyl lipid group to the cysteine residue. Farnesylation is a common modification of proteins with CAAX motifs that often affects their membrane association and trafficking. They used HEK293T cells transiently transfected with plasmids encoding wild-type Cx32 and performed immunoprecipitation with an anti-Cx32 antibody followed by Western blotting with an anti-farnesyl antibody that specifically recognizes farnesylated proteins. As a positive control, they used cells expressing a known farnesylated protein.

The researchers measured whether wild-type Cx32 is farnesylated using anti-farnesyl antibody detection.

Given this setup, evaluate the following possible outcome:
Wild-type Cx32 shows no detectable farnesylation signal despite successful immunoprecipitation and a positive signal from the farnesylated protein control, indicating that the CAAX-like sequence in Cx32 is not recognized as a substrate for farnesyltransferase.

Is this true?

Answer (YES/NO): NO